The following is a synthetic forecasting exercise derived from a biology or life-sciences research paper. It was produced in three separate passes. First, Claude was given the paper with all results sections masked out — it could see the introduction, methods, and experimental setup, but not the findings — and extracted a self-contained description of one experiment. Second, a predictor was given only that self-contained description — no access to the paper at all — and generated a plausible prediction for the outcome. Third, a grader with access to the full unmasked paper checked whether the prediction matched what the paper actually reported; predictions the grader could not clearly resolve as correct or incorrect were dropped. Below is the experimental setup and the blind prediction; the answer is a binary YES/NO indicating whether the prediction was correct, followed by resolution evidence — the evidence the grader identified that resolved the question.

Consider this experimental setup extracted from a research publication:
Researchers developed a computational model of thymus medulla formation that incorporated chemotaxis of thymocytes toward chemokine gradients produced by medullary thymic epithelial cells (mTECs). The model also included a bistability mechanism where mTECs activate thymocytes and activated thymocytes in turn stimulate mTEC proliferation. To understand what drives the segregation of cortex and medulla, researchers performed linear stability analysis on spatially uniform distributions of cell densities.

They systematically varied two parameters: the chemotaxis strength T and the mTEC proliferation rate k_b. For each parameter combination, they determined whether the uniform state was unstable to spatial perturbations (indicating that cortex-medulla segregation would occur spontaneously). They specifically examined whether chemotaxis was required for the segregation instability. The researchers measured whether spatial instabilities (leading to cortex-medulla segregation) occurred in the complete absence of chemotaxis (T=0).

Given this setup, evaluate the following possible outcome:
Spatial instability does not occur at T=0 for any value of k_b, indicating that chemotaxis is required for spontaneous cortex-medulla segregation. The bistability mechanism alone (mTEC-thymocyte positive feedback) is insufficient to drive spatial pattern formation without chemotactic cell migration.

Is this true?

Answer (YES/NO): NO